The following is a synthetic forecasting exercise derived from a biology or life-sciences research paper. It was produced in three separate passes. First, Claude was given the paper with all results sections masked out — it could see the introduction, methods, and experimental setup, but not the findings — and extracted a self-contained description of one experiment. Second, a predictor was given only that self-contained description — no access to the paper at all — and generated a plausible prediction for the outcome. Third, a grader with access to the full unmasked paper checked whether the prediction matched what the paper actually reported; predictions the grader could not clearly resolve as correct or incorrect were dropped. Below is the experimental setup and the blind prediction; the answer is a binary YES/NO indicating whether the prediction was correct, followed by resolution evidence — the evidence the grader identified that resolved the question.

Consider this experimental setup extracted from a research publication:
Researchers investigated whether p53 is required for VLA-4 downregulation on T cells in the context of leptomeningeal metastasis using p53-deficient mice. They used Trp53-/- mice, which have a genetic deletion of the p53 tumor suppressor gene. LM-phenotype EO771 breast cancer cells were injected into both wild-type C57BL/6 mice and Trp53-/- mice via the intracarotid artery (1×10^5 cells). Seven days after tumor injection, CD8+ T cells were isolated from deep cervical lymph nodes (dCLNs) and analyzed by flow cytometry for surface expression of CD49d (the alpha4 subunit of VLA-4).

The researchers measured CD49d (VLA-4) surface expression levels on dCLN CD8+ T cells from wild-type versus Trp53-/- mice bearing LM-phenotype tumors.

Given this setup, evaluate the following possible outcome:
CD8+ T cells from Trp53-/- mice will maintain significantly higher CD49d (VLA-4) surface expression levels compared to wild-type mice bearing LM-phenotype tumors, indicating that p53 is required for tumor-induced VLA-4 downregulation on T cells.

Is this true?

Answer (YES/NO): YES